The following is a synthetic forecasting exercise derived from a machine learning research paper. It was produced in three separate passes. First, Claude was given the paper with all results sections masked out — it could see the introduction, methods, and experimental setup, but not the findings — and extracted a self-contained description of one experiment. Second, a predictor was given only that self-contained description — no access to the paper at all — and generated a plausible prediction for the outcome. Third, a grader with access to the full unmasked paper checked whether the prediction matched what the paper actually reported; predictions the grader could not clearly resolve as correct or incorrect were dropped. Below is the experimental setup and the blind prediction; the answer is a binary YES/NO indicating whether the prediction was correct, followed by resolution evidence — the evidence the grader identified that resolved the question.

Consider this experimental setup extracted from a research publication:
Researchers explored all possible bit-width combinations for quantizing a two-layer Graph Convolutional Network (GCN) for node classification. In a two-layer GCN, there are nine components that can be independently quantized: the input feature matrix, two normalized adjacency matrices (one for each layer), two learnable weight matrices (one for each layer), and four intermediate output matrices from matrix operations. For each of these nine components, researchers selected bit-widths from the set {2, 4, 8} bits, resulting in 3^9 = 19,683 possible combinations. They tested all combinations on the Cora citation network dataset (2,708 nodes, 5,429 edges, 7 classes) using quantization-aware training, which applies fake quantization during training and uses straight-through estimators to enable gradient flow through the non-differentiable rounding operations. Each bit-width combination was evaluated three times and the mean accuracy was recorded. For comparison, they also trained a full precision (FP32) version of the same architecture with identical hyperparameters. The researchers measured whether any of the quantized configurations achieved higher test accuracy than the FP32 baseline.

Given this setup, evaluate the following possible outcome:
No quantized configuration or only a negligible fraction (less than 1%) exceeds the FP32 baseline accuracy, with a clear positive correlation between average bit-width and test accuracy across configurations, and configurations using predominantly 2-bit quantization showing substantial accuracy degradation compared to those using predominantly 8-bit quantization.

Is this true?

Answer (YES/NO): NO